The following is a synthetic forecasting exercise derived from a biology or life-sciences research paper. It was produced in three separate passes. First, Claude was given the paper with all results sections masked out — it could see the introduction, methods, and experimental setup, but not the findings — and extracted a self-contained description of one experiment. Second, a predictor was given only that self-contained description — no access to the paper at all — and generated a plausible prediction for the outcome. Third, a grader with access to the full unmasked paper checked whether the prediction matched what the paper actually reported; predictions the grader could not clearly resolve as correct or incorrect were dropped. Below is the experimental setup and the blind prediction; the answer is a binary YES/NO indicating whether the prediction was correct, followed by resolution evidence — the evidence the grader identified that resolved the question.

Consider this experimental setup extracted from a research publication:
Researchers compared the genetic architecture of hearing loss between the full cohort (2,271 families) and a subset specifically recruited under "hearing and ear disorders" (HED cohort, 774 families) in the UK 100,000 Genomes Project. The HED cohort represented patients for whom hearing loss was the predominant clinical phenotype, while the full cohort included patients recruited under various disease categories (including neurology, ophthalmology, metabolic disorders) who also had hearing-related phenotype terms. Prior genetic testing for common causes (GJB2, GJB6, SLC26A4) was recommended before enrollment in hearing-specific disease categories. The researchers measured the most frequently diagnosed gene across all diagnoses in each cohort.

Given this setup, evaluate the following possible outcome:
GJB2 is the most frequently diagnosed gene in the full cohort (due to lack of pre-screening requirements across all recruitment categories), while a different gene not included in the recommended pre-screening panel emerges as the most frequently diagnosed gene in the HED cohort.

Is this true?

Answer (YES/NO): NO